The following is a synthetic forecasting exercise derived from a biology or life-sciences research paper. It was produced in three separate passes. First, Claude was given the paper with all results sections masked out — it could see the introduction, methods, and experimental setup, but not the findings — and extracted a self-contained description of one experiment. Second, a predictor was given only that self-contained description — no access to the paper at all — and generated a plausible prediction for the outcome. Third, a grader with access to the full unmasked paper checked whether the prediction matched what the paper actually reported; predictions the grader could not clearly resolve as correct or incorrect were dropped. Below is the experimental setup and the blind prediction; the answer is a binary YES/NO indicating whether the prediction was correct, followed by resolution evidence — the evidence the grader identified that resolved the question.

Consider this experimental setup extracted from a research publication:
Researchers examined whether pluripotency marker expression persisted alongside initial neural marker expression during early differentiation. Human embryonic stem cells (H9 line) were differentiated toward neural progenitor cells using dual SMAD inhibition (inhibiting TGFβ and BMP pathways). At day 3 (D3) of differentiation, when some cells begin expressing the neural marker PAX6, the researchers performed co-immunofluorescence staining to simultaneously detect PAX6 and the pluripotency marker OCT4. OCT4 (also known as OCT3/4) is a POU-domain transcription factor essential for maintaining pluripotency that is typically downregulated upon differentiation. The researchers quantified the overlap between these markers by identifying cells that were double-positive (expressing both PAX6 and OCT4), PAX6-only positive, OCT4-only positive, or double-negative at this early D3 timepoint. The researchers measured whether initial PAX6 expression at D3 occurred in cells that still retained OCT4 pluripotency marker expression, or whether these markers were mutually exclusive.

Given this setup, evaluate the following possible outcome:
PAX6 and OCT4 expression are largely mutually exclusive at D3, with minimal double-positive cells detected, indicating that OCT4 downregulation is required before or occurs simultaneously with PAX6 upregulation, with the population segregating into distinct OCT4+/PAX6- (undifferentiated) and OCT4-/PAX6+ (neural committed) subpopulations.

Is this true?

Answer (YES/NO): YES